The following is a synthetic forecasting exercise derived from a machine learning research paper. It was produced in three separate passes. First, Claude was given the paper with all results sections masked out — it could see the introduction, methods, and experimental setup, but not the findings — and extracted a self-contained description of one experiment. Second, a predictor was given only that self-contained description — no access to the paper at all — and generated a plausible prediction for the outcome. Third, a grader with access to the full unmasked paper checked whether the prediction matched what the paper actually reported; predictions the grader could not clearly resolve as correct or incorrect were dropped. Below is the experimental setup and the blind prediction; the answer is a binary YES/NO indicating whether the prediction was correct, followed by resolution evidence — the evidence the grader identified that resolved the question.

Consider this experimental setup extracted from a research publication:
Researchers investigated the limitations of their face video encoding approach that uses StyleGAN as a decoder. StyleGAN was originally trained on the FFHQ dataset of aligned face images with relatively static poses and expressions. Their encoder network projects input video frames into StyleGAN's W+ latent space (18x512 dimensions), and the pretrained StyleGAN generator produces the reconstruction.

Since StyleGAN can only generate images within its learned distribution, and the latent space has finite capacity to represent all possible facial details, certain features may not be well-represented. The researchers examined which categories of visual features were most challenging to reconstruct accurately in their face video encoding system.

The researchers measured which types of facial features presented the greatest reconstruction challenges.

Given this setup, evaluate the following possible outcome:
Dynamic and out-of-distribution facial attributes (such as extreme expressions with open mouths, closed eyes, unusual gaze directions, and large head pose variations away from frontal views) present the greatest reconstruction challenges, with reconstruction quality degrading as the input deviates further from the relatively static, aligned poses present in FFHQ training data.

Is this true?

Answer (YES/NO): NO